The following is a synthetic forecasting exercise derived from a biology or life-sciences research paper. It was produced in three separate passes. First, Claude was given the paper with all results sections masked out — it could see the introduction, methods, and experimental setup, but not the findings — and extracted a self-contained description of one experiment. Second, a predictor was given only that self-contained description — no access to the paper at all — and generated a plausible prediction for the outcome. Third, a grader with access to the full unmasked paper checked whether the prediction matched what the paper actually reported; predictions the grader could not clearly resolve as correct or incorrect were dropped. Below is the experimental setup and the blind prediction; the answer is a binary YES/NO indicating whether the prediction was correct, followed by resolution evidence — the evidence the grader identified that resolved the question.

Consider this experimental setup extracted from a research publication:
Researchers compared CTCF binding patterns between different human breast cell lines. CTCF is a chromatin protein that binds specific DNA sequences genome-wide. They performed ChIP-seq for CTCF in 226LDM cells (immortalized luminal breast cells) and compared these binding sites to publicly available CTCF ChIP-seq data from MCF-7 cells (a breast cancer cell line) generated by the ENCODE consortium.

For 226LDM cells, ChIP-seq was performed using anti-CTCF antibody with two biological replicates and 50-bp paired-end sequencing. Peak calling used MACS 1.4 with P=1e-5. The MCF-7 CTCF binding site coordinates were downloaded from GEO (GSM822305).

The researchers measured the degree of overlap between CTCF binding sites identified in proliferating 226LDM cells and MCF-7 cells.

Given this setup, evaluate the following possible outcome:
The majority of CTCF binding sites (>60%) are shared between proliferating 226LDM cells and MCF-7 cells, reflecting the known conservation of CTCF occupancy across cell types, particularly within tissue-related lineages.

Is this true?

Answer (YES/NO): YES